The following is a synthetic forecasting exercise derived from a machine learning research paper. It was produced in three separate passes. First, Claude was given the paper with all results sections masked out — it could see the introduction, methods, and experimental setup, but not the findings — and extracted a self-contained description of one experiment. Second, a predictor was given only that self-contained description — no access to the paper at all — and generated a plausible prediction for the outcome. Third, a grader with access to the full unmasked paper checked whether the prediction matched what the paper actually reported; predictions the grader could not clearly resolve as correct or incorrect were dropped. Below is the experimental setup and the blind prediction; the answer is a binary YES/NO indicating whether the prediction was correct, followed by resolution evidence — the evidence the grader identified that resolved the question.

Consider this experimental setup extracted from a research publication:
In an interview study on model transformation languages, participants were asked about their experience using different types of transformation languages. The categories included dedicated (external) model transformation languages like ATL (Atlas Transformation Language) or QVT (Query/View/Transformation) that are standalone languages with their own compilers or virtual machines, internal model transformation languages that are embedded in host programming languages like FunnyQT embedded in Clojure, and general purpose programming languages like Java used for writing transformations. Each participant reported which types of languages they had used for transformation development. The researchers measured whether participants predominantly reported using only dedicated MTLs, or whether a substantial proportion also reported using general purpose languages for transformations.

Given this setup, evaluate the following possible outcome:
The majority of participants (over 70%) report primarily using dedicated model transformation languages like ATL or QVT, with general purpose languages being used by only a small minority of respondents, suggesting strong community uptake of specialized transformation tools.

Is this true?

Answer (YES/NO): NO